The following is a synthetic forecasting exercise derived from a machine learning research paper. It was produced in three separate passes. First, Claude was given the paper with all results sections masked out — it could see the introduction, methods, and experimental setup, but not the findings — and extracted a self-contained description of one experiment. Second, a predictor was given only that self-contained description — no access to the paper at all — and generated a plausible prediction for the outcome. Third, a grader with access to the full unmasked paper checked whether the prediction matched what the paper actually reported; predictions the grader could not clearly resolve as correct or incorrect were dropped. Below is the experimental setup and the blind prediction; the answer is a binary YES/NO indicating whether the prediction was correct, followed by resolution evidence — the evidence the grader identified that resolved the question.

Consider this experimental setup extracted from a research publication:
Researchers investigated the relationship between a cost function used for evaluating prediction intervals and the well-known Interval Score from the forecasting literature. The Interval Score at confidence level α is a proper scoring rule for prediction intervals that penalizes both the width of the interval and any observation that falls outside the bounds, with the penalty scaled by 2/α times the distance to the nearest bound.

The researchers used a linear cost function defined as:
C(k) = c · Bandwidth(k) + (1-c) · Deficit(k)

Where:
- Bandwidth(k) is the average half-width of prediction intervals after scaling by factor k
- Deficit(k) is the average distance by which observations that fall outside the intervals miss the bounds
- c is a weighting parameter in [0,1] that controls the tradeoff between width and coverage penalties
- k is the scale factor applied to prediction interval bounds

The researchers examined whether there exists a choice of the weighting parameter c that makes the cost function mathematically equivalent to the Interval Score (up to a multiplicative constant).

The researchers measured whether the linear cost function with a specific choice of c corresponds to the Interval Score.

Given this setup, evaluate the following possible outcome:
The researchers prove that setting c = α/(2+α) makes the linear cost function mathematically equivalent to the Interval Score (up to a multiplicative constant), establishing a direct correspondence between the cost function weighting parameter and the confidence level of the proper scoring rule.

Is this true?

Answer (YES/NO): NO